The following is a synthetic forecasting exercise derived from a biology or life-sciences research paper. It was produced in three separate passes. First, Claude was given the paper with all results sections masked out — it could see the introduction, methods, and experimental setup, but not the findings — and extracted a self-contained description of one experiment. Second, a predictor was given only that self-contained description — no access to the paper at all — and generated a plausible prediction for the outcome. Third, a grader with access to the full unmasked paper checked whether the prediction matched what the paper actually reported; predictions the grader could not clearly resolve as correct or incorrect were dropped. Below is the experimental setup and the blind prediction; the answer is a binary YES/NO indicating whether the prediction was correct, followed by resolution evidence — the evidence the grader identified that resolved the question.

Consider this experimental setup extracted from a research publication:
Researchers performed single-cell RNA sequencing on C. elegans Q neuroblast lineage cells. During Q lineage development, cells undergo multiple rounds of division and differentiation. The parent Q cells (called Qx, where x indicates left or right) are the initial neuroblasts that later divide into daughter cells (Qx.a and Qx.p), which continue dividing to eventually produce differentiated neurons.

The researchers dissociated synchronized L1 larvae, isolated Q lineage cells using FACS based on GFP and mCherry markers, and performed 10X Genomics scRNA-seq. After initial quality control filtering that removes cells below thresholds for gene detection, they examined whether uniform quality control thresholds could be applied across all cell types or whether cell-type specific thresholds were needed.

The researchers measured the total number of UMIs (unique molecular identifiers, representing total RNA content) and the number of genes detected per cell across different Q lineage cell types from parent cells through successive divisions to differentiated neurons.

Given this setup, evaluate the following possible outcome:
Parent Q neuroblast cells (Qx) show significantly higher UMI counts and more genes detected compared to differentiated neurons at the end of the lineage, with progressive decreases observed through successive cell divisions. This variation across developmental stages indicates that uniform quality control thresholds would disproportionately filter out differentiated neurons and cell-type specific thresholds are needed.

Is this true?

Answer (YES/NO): NO